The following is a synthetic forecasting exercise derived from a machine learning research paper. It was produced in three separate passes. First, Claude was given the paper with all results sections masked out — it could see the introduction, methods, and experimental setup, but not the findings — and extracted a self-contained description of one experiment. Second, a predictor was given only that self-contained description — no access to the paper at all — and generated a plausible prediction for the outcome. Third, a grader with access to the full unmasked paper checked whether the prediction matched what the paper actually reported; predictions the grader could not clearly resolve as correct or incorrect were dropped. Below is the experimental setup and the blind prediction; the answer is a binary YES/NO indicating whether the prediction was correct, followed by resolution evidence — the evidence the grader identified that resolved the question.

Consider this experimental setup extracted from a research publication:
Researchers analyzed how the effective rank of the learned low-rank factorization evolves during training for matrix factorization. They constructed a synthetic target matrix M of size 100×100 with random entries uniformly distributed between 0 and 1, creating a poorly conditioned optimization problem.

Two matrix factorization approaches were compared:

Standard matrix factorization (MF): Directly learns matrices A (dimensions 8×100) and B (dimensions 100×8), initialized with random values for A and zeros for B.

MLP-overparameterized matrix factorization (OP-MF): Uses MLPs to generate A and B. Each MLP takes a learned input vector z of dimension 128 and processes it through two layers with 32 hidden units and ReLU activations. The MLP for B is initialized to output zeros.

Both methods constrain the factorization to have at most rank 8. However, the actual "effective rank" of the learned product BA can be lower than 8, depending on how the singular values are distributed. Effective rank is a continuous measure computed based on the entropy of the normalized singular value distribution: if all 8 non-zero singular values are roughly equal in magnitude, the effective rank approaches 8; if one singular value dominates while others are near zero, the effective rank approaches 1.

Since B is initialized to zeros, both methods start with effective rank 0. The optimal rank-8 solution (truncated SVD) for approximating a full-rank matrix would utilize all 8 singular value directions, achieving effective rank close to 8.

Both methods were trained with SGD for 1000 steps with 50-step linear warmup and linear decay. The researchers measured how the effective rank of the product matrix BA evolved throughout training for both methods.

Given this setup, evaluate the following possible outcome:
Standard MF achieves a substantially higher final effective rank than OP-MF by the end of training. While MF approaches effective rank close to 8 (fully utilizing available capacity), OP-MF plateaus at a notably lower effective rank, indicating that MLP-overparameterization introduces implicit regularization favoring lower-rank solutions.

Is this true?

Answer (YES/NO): NO